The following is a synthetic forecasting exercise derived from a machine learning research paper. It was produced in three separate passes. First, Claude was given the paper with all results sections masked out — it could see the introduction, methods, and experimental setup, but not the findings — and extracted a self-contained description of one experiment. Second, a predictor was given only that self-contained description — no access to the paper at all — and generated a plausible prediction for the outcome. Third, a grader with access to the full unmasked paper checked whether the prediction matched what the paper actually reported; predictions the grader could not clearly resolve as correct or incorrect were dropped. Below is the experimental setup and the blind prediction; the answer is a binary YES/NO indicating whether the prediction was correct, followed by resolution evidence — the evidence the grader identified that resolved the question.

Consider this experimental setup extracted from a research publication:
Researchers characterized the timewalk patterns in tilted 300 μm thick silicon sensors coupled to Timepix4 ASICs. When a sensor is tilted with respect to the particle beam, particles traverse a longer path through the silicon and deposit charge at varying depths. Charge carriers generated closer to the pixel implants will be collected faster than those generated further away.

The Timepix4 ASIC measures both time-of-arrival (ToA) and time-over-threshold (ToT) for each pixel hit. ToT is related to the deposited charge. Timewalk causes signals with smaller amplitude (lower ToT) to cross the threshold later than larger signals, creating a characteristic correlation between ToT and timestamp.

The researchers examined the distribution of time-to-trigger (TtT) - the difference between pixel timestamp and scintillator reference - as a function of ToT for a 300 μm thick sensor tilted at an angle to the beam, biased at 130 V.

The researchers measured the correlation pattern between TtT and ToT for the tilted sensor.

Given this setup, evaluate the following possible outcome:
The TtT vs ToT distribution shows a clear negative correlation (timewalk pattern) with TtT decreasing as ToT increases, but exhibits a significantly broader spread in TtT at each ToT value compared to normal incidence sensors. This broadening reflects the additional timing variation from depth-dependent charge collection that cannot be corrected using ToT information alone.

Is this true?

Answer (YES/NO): NO